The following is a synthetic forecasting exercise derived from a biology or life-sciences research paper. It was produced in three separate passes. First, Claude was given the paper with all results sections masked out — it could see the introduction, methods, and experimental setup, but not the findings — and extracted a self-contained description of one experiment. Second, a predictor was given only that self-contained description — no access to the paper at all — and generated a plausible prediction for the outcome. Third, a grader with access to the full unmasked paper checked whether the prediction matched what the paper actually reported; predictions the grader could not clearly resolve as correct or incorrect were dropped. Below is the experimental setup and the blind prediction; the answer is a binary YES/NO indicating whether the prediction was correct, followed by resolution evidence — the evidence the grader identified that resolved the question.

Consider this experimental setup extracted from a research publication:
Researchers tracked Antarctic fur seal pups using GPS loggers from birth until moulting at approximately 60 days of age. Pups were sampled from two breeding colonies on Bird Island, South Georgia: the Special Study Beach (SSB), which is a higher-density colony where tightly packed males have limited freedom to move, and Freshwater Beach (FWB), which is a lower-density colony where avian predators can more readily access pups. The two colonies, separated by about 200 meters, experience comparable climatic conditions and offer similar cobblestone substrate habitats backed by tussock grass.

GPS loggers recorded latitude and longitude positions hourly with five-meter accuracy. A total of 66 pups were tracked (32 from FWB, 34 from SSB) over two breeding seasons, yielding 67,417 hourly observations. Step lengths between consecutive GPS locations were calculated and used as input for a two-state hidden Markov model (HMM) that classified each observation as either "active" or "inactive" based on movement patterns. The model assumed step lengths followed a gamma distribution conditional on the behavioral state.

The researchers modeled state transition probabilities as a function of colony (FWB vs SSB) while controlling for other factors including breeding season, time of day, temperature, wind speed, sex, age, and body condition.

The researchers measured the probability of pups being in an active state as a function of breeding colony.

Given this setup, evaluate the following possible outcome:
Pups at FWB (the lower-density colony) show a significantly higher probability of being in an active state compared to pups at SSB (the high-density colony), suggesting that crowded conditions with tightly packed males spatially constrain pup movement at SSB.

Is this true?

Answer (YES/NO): YES